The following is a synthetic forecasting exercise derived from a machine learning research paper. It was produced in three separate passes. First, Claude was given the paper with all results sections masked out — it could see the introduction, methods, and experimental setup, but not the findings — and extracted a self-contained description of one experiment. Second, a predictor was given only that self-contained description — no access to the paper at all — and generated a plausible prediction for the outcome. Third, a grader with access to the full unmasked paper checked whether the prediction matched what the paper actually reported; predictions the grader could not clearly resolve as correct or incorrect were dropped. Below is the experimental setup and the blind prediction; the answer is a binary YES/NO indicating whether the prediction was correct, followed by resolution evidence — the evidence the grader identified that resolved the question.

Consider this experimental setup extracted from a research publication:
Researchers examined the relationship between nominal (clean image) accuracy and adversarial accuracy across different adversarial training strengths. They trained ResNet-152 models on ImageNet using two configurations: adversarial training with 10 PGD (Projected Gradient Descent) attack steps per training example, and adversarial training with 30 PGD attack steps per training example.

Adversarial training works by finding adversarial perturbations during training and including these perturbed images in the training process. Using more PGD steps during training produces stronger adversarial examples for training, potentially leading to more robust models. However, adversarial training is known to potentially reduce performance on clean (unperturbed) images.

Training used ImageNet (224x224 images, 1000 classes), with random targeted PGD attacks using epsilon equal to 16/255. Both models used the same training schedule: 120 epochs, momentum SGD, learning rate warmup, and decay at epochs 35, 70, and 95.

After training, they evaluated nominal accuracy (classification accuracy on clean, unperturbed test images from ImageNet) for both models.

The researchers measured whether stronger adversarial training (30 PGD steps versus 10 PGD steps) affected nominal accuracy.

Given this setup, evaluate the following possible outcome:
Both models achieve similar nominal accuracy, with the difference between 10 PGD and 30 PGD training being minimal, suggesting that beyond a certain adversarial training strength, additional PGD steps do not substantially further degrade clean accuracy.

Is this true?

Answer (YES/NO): NO